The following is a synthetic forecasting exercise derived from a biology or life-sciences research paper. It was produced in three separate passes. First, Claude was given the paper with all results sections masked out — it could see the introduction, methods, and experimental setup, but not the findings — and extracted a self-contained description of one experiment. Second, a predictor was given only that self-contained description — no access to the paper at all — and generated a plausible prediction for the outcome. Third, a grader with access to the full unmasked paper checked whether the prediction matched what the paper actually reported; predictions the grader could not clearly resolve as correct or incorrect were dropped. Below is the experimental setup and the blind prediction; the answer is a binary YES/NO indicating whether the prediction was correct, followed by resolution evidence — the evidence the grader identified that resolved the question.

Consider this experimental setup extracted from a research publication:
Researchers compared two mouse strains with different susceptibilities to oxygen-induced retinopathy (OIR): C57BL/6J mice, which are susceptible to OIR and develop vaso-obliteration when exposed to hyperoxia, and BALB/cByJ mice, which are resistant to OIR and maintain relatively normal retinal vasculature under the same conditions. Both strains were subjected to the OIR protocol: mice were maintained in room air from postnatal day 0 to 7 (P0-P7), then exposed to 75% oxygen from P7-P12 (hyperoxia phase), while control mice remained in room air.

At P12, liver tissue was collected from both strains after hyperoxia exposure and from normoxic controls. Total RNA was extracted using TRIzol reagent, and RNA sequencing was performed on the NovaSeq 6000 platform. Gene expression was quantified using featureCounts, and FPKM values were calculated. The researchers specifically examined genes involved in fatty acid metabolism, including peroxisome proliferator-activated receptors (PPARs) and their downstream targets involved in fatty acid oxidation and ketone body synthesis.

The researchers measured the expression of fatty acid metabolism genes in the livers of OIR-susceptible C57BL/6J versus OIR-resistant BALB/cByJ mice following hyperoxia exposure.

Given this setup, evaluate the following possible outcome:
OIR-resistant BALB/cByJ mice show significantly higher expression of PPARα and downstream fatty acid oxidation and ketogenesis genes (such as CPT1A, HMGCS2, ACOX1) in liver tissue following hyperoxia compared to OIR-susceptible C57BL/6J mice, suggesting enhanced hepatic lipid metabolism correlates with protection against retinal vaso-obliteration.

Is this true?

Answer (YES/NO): YES